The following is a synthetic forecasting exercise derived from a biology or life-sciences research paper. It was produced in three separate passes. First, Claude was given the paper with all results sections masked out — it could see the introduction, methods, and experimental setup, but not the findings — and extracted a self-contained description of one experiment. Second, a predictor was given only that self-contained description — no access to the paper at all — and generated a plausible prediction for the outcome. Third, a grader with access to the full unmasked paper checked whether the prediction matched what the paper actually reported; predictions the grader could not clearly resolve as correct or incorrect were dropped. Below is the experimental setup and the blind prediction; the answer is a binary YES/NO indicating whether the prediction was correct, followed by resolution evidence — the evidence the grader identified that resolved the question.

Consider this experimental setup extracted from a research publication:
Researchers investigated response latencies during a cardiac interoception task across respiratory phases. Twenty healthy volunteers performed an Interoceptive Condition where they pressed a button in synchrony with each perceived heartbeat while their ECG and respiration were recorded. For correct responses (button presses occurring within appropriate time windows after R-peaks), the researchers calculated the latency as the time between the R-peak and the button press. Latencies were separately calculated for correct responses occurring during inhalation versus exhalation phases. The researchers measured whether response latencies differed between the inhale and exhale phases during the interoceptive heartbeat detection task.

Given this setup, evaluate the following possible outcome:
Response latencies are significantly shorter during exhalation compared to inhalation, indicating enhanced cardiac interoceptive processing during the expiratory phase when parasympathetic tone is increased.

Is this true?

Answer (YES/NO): NO